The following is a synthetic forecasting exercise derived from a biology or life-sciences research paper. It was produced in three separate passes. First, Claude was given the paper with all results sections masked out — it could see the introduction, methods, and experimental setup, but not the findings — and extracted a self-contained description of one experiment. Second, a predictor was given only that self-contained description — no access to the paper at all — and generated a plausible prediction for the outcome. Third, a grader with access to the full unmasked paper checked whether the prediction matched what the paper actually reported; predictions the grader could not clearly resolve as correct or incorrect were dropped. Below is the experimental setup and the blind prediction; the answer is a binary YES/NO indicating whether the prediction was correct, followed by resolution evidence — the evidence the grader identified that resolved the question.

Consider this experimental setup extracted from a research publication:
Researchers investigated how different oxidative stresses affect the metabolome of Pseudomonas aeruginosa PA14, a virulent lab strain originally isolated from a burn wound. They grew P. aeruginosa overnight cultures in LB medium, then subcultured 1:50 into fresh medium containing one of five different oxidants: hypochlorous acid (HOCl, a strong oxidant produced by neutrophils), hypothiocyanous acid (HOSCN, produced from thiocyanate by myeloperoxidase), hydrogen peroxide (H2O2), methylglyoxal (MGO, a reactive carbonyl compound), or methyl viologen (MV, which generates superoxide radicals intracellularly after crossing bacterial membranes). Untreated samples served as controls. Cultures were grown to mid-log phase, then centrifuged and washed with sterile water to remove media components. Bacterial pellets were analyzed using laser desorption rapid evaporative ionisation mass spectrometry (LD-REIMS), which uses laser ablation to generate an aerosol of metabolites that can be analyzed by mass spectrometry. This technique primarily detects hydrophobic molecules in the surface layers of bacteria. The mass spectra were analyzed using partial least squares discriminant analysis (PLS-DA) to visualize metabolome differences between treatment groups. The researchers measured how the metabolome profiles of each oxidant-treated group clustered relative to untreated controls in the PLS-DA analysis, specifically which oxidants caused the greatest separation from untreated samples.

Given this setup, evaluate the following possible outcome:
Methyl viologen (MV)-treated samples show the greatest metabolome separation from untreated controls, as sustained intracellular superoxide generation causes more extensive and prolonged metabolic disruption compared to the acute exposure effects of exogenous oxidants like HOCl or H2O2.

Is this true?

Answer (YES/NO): NO